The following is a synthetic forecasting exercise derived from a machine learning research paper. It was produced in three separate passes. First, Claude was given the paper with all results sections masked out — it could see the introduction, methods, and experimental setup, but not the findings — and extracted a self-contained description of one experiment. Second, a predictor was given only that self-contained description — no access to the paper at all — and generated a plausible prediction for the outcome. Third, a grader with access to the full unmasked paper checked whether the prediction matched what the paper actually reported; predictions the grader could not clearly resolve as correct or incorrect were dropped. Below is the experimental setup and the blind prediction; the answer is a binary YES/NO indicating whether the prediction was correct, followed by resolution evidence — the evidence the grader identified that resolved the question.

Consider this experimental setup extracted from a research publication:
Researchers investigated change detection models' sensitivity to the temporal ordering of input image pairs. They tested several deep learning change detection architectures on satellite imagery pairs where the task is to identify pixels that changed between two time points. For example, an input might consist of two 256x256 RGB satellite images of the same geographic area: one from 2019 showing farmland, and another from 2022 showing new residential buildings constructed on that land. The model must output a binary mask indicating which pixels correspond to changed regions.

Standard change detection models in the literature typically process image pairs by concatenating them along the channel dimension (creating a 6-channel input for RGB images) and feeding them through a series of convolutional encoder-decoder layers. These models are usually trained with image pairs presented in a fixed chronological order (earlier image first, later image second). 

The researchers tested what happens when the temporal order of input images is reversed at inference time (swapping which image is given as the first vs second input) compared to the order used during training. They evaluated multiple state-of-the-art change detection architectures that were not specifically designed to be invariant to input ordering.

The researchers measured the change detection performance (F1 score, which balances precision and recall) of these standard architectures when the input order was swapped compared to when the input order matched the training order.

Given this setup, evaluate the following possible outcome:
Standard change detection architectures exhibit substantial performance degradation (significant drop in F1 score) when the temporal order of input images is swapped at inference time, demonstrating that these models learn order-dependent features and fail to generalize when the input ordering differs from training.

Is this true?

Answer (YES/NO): YES